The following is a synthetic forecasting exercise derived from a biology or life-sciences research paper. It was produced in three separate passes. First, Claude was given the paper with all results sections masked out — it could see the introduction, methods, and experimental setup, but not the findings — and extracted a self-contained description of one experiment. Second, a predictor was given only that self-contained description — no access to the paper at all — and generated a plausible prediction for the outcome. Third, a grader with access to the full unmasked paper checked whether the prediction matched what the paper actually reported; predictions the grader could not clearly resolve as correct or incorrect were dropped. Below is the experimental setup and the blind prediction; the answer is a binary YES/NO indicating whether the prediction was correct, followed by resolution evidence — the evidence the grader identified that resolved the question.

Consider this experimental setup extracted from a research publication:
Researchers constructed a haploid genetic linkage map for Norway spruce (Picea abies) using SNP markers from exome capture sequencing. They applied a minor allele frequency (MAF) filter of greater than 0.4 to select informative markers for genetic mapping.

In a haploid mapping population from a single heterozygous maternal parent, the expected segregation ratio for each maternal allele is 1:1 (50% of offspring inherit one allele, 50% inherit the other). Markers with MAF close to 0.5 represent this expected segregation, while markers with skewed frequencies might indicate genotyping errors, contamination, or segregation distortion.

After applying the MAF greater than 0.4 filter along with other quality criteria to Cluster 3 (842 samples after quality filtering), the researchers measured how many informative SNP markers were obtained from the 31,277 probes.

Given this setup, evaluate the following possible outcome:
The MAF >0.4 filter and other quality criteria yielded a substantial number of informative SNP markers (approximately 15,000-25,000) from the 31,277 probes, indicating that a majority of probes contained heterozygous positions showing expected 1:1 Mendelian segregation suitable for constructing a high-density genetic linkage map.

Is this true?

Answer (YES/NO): YES